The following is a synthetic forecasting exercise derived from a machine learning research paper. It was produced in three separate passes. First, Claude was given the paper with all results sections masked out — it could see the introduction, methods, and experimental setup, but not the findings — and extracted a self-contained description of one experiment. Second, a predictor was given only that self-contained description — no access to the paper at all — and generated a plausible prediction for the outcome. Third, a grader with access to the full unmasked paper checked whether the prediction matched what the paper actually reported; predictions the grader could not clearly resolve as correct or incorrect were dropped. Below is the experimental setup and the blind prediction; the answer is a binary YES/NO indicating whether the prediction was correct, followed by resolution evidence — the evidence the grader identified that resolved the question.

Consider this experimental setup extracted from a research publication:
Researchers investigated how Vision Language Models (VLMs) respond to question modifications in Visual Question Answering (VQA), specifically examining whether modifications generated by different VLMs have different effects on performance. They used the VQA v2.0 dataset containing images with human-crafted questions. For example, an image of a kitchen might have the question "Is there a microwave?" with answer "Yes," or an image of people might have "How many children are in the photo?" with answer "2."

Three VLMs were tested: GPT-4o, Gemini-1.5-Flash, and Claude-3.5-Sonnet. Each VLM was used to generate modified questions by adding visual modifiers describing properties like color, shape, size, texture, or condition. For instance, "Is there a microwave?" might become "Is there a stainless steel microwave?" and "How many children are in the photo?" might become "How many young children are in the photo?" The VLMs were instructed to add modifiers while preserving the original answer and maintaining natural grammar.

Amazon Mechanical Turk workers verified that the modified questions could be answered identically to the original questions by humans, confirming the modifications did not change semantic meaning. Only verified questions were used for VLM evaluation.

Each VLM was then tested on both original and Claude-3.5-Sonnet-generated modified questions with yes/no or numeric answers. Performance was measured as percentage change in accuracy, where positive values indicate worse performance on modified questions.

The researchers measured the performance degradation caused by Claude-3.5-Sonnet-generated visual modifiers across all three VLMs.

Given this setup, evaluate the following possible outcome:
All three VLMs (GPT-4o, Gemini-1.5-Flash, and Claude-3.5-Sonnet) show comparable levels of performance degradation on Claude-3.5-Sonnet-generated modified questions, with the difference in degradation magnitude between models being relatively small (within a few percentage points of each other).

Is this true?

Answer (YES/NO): NO